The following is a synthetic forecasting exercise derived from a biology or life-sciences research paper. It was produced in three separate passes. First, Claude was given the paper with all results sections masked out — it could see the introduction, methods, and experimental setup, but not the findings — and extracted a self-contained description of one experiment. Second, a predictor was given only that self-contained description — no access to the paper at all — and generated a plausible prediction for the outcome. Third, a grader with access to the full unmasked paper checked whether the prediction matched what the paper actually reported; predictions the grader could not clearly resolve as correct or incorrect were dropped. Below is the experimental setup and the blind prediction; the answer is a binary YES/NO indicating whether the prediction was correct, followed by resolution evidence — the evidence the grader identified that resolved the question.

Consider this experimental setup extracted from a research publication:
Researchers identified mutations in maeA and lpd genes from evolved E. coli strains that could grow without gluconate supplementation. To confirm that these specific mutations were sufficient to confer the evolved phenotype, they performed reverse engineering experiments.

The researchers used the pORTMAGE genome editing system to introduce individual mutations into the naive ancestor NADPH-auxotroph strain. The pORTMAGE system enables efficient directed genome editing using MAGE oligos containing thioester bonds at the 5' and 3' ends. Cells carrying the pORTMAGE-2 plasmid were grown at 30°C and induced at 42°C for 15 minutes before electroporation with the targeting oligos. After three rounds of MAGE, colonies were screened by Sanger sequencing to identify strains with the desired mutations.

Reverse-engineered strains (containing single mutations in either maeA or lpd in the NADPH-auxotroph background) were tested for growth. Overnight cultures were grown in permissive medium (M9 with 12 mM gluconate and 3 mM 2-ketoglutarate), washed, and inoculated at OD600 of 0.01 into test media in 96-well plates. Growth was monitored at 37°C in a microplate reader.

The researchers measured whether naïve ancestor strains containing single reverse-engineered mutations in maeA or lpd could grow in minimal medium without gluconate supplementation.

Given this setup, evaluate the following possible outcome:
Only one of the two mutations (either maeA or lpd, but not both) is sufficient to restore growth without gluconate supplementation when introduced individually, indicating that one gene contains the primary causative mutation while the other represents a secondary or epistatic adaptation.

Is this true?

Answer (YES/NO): NO